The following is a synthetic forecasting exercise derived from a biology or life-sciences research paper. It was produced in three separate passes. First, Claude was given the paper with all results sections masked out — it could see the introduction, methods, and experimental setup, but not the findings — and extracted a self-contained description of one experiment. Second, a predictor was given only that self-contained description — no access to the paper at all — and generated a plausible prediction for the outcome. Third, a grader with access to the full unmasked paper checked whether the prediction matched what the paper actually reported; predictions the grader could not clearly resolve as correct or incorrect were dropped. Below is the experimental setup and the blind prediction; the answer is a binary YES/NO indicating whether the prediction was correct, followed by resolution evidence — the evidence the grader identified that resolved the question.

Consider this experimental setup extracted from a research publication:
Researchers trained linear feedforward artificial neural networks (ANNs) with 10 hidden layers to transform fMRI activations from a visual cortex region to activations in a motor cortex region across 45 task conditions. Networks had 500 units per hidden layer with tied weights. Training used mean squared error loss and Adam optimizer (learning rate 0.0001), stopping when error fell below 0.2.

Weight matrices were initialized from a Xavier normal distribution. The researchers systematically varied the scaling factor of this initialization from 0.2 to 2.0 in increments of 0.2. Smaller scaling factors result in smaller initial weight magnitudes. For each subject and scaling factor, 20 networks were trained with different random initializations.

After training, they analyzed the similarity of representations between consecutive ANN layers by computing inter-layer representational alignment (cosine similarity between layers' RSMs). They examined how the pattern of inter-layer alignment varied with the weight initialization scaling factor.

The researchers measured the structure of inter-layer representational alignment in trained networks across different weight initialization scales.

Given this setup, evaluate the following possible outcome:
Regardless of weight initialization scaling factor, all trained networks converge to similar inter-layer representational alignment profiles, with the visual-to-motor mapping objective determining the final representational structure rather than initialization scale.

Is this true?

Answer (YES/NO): NO